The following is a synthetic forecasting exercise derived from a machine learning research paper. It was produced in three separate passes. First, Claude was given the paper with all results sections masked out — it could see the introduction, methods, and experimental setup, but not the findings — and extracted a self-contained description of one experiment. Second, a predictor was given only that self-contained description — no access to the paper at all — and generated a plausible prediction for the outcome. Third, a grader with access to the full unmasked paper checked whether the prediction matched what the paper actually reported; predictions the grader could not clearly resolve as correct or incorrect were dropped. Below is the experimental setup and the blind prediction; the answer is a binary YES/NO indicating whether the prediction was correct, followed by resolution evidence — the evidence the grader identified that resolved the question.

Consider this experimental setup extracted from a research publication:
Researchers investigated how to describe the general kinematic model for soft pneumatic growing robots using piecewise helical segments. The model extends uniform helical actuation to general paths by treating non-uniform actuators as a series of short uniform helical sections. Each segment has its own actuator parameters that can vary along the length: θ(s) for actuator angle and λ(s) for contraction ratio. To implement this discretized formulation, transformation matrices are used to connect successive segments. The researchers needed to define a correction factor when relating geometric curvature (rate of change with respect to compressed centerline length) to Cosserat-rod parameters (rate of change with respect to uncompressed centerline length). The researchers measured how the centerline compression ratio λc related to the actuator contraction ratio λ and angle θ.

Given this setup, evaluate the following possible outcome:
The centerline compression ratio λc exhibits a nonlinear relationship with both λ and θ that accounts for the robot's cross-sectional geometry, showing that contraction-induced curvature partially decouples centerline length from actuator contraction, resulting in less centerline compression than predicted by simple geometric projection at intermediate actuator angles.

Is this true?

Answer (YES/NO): YES